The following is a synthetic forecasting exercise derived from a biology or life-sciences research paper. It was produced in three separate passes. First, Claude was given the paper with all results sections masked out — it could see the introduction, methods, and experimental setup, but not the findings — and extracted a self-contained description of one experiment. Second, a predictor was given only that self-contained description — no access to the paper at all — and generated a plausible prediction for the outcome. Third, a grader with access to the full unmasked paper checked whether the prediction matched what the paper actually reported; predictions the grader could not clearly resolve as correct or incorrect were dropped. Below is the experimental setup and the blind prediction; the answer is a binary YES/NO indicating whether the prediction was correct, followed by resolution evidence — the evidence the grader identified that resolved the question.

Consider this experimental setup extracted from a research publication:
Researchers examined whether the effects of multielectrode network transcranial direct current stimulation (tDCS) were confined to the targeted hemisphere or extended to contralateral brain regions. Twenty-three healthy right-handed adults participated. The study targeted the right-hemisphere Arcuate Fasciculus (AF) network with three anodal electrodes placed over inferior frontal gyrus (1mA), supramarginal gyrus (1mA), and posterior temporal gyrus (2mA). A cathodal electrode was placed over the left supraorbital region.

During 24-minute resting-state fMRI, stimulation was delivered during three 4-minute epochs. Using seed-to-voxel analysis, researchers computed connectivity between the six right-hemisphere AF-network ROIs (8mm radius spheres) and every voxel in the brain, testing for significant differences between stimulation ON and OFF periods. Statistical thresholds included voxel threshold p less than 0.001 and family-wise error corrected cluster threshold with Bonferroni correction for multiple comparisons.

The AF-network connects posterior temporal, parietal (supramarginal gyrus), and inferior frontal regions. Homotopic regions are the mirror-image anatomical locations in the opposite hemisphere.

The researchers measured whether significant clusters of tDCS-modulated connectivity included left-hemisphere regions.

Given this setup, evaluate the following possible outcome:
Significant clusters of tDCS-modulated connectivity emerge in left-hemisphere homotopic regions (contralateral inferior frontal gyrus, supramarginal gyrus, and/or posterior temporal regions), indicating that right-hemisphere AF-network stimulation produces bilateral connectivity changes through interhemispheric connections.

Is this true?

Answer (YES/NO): NO